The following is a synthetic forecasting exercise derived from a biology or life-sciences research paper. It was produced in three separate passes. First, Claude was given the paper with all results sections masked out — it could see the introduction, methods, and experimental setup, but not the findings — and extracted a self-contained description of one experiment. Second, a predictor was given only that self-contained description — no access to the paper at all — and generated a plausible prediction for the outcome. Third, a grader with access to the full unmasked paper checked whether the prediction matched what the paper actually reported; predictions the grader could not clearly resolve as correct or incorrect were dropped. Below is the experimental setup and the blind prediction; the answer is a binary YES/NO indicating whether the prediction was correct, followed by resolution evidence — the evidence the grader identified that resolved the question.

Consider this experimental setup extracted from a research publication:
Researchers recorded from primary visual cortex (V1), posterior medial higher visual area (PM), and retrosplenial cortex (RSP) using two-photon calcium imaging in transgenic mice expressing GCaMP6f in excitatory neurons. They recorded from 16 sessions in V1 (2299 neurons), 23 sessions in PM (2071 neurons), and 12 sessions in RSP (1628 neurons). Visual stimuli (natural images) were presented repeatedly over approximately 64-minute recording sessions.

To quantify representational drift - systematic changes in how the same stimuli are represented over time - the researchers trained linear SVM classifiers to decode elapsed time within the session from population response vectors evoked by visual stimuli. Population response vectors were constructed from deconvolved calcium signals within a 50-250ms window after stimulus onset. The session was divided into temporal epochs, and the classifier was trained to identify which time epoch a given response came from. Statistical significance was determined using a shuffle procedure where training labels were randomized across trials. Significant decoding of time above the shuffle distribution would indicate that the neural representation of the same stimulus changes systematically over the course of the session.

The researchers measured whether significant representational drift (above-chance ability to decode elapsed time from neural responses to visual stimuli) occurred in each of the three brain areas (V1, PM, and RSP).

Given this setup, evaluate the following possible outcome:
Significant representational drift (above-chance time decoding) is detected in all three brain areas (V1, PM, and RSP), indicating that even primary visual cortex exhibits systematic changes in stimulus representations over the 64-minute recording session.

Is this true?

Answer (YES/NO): YES